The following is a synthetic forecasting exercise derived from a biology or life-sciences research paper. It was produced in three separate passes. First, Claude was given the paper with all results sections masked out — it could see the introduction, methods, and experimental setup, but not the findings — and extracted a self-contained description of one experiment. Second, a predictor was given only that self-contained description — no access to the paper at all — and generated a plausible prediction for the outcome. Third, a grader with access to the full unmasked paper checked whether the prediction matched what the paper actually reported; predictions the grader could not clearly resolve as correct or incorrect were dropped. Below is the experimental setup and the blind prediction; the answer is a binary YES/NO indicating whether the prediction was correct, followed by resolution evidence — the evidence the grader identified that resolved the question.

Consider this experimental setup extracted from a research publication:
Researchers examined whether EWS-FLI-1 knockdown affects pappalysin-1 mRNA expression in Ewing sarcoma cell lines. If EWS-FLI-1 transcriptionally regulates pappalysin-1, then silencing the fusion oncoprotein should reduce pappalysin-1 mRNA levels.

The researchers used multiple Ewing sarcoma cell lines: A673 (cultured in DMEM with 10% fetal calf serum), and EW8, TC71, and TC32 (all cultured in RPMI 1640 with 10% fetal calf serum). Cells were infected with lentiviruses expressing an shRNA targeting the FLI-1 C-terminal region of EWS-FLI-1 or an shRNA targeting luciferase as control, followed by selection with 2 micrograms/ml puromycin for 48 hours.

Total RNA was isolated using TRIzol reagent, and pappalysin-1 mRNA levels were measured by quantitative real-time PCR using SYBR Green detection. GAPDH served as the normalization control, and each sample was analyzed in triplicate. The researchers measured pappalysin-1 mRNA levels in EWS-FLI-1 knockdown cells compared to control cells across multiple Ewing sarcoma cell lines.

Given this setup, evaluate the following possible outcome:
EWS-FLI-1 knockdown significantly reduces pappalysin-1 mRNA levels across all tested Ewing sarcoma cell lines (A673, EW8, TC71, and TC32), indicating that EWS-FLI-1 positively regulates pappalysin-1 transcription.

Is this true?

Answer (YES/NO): NO